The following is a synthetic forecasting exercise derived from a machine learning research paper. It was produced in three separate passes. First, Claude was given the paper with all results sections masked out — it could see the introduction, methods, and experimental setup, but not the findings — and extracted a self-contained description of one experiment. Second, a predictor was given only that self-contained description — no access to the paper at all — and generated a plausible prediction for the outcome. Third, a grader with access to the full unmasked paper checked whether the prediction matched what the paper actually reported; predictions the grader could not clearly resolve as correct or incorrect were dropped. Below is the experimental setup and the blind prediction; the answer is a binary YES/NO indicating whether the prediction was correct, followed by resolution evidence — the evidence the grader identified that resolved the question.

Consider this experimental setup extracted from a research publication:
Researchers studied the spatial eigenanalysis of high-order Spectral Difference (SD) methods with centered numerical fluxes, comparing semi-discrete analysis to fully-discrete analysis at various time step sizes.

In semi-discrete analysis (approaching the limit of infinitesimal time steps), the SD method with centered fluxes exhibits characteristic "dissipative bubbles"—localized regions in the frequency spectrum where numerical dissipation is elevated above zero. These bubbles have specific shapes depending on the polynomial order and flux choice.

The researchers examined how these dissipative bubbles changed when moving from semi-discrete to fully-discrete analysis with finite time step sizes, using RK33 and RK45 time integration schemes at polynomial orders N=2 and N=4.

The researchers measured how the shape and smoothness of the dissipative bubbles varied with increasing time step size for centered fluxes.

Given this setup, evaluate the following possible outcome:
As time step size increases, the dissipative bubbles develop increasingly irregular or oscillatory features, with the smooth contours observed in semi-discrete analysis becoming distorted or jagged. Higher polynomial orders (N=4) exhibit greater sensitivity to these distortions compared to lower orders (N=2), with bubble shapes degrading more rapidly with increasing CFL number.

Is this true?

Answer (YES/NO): NO